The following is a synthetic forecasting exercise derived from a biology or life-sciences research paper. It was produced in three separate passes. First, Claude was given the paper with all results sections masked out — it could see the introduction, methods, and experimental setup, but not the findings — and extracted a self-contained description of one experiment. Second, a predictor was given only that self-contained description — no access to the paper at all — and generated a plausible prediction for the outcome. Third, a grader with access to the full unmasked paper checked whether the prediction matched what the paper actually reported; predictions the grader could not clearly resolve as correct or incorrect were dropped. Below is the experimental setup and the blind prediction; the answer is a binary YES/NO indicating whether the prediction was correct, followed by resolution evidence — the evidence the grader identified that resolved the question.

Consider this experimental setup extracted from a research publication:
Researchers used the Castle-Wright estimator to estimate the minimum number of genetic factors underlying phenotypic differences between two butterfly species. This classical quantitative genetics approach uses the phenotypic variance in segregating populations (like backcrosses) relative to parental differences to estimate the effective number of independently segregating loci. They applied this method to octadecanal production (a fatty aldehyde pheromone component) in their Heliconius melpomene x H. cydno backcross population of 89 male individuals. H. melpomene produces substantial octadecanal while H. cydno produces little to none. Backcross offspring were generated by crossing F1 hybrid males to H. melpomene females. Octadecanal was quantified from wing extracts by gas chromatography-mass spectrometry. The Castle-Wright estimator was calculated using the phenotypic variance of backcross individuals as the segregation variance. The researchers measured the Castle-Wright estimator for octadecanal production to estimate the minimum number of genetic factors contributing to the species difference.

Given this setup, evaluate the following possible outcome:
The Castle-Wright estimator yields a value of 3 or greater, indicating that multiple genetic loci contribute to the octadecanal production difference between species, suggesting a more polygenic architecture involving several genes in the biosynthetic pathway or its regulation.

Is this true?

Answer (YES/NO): NO